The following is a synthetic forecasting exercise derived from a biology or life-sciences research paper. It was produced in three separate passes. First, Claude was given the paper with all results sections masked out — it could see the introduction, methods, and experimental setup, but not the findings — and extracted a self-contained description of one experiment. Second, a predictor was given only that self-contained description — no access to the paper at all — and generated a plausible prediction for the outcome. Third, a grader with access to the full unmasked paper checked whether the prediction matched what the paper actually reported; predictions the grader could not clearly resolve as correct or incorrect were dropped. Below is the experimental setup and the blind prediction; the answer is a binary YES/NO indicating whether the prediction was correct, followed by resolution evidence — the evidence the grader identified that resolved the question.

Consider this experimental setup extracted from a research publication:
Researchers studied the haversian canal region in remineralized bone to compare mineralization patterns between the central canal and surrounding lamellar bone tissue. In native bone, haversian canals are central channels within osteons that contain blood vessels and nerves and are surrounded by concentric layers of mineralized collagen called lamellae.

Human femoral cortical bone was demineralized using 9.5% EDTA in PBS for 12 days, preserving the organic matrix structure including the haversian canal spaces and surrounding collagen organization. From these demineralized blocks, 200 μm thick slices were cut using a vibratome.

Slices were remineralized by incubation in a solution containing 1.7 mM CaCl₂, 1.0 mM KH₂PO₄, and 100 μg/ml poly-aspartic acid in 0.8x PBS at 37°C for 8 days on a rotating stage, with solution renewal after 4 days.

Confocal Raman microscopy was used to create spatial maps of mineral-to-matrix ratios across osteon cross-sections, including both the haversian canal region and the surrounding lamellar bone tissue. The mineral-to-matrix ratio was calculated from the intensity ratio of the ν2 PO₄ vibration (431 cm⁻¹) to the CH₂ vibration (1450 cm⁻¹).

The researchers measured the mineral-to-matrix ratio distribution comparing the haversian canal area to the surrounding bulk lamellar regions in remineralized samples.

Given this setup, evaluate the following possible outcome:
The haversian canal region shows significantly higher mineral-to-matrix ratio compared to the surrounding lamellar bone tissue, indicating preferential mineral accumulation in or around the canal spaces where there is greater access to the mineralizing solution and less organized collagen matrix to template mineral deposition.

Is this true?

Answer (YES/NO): NO